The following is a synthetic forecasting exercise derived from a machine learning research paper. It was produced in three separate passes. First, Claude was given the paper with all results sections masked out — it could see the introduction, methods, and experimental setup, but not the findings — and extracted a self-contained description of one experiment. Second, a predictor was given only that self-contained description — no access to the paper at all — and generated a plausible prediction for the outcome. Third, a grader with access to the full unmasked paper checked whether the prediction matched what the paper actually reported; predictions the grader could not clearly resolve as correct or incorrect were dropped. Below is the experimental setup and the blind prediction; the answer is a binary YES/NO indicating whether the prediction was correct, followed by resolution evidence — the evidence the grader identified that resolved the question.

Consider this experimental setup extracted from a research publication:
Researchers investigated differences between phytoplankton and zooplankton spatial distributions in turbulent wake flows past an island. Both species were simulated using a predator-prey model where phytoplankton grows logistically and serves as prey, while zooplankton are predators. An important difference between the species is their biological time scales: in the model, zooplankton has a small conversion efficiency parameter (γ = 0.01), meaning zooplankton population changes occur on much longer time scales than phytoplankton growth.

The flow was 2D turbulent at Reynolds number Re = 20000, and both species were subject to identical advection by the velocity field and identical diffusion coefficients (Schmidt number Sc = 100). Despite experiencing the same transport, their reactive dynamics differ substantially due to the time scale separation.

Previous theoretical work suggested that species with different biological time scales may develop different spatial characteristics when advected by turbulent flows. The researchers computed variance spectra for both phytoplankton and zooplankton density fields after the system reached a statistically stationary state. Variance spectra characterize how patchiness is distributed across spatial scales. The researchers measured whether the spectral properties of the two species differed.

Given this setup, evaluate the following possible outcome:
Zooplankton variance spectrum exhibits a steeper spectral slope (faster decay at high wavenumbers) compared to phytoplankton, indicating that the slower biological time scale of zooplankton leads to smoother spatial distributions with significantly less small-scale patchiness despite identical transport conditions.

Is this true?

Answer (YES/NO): NO